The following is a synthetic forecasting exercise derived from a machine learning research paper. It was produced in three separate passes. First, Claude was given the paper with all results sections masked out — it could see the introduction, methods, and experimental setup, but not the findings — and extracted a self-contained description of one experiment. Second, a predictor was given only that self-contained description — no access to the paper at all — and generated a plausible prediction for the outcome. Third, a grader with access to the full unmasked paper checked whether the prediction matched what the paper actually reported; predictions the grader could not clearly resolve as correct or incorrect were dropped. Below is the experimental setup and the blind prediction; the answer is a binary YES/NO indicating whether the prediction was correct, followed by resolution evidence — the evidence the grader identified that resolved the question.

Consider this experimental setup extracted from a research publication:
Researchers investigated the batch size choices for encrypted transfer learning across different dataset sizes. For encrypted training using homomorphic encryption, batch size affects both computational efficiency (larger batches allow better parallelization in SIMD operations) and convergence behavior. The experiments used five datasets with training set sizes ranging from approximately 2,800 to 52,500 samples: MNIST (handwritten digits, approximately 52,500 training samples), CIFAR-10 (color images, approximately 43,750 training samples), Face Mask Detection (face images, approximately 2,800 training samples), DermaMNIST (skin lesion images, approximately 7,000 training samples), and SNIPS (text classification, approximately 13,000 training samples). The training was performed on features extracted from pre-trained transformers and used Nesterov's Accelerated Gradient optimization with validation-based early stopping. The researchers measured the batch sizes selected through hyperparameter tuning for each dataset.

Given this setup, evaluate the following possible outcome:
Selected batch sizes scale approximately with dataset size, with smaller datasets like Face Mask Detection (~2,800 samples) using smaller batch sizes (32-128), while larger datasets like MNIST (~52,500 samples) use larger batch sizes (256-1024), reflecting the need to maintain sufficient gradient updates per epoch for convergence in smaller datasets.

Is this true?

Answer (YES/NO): NO